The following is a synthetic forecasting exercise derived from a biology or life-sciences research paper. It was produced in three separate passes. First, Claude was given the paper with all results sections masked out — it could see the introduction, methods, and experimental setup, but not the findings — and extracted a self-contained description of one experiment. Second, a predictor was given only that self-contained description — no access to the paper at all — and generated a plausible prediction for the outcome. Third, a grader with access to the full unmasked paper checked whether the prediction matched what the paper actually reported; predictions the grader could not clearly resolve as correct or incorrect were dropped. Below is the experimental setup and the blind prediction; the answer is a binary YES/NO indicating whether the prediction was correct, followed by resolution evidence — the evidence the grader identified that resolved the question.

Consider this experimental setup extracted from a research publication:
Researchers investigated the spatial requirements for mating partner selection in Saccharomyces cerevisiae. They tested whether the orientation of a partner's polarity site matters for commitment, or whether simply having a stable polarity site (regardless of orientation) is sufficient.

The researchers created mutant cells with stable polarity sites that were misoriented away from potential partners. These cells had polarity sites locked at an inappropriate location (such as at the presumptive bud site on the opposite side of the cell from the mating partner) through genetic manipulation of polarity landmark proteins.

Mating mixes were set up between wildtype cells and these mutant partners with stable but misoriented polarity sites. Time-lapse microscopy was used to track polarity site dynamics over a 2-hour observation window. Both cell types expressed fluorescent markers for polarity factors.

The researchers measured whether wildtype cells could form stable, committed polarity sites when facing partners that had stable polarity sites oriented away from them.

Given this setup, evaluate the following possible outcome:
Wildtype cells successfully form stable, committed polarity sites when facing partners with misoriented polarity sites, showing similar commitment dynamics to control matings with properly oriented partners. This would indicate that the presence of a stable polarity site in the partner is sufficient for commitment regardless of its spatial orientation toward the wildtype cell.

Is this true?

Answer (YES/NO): NO